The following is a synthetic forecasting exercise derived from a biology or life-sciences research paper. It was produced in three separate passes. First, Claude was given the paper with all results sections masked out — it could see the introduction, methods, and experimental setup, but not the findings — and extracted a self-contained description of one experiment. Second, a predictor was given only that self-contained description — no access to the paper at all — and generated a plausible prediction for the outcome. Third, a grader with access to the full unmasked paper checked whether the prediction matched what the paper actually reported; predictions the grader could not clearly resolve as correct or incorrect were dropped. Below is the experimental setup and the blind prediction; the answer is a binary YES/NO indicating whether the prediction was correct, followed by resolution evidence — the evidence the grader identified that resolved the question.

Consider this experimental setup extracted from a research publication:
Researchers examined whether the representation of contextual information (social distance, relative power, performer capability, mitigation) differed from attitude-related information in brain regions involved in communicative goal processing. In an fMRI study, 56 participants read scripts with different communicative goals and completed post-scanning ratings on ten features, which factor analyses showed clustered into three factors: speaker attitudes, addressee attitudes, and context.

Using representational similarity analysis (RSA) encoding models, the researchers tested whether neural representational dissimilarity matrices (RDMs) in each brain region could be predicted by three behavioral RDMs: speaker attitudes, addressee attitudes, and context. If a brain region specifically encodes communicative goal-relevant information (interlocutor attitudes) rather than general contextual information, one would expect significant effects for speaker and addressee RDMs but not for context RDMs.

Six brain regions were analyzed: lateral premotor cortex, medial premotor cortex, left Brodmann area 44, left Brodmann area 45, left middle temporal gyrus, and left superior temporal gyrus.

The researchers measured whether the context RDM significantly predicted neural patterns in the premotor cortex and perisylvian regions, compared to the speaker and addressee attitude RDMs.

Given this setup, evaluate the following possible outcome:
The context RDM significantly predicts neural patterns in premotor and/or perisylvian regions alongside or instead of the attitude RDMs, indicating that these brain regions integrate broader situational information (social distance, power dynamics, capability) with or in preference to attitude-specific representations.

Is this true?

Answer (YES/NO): NO